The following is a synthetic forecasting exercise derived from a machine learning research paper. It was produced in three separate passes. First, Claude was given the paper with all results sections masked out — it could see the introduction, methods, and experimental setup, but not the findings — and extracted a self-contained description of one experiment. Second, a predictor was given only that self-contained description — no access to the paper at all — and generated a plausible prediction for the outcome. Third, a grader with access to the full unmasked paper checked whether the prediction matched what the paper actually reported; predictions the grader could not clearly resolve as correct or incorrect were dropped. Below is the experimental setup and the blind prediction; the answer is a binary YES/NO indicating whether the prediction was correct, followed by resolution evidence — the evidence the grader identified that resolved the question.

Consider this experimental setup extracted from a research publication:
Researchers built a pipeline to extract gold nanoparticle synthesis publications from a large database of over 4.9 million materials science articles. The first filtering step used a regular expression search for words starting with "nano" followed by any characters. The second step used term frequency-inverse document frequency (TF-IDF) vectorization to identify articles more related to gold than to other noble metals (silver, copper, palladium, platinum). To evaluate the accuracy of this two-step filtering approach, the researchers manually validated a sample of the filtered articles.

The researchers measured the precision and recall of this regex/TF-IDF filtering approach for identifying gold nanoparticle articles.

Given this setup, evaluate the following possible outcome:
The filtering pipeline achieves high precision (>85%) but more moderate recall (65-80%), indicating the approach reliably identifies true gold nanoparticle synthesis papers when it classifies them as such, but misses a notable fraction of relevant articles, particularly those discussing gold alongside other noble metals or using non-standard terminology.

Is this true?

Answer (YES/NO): NO